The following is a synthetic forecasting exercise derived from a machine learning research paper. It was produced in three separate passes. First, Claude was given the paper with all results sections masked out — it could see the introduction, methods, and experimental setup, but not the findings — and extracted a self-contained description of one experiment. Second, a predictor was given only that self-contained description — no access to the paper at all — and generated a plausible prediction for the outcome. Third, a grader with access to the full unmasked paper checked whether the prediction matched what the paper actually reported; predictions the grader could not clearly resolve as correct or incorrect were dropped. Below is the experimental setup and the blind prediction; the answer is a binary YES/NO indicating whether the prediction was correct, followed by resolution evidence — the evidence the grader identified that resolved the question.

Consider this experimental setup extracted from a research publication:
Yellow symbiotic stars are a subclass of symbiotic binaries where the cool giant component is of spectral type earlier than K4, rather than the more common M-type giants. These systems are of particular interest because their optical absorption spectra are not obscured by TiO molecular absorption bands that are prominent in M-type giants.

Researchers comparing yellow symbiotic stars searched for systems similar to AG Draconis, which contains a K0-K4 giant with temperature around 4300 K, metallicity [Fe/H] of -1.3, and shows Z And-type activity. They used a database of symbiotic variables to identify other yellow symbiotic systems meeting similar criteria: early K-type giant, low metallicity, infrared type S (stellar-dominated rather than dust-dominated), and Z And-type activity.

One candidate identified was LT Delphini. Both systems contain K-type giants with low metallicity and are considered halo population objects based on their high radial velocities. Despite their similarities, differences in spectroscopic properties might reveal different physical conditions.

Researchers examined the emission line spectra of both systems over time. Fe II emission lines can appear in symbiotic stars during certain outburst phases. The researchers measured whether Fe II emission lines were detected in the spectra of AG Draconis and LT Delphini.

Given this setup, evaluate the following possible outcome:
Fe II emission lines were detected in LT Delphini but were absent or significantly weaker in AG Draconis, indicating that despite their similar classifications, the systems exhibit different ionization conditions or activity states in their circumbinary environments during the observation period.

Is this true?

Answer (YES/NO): NO